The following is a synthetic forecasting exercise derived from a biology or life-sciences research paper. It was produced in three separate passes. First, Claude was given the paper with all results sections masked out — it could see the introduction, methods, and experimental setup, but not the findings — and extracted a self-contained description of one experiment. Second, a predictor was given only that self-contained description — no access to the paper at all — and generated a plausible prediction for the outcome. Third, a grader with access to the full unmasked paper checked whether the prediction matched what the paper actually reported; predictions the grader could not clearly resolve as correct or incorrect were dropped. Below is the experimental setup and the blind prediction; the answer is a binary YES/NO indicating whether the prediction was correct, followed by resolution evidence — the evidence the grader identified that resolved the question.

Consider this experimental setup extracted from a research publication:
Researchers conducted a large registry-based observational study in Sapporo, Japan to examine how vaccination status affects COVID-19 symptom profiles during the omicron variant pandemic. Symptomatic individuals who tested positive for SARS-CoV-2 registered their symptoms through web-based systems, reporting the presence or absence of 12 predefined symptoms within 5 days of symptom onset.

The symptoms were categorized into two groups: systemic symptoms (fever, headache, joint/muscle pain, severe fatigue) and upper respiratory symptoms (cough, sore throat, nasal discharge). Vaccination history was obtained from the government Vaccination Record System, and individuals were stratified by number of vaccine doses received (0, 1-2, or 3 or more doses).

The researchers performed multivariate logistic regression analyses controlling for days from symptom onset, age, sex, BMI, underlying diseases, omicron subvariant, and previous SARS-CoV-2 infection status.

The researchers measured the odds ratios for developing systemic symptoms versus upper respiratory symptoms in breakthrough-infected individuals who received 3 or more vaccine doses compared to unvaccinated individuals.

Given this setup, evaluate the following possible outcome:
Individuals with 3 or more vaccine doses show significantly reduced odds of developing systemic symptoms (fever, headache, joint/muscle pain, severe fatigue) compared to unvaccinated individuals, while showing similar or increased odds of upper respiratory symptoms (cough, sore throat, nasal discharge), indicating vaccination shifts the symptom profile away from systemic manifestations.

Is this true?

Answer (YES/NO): YES